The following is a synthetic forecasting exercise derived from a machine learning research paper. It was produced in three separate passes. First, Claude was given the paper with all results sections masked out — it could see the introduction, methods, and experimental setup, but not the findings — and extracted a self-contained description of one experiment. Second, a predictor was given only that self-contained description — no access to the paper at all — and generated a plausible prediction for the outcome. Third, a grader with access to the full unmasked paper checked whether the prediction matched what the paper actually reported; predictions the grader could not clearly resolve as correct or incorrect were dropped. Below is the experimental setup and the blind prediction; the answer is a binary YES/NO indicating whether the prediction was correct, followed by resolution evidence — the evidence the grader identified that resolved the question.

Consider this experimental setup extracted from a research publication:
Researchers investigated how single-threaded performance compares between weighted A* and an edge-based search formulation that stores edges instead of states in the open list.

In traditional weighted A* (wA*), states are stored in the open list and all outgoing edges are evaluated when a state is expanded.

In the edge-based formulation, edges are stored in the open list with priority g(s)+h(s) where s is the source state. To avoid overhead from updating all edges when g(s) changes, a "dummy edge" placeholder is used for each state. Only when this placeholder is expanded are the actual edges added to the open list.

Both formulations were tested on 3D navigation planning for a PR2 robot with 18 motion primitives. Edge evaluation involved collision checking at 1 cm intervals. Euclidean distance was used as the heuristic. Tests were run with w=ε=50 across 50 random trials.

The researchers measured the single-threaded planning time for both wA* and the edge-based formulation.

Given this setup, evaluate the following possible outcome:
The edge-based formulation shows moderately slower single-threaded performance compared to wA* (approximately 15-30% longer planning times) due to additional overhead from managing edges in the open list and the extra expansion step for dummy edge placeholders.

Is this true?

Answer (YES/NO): NO